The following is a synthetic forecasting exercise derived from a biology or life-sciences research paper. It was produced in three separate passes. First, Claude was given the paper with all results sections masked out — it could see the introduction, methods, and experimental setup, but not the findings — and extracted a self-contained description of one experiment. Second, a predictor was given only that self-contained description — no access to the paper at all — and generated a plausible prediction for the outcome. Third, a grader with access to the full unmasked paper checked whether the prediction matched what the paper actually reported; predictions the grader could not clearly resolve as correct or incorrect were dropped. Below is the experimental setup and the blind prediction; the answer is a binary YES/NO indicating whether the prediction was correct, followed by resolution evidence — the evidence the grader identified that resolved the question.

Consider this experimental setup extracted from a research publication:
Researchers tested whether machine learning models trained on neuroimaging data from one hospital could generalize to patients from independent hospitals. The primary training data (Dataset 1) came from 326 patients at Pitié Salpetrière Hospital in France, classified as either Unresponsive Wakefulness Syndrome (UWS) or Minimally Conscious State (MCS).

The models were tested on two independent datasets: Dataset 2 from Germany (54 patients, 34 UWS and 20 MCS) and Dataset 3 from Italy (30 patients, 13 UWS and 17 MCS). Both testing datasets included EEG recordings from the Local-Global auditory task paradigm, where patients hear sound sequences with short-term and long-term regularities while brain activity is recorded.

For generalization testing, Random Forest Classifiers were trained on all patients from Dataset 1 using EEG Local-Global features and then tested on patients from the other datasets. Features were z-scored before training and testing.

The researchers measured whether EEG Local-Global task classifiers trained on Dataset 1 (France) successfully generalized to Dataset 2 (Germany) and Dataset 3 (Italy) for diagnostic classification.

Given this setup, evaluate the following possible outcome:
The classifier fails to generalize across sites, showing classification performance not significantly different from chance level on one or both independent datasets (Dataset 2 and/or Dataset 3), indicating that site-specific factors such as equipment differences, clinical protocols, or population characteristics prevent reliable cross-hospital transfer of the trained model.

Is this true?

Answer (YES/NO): NO